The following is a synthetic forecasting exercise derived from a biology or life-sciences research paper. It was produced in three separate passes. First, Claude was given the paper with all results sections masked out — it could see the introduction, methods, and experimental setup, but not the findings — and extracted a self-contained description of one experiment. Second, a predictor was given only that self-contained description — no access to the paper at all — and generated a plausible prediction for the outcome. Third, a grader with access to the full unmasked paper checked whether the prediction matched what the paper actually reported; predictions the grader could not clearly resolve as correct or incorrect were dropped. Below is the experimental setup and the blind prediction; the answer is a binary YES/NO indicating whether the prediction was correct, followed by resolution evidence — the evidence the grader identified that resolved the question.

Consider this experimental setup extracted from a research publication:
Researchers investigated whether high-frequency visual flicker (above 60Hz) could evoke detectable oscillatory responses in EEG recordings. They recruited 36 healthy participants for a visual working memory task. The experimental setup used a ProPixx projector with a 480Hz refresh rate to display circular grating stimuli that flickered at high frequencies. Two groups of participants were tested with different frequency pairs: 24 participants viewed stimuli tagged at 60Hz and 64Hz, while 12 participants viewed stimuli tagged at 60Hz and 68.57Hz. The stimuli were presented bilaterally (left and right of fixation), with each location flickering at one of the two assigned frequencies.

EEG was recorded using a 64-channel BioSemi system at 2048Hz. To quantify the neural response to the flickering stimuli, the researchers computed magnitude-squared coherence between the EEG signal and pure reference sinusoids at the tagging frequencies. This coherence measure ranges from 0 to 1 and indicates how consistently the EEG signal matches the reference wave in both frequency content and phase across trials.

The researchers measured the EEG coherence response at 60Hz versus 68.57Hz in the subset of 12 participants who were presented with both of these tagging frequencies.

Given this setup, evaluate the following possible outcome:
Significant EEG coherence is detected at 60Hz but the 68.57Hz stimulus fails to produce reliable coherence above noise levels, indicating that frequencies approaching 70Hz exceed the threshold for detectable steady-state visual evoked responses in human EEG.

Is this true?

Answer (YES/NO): NO